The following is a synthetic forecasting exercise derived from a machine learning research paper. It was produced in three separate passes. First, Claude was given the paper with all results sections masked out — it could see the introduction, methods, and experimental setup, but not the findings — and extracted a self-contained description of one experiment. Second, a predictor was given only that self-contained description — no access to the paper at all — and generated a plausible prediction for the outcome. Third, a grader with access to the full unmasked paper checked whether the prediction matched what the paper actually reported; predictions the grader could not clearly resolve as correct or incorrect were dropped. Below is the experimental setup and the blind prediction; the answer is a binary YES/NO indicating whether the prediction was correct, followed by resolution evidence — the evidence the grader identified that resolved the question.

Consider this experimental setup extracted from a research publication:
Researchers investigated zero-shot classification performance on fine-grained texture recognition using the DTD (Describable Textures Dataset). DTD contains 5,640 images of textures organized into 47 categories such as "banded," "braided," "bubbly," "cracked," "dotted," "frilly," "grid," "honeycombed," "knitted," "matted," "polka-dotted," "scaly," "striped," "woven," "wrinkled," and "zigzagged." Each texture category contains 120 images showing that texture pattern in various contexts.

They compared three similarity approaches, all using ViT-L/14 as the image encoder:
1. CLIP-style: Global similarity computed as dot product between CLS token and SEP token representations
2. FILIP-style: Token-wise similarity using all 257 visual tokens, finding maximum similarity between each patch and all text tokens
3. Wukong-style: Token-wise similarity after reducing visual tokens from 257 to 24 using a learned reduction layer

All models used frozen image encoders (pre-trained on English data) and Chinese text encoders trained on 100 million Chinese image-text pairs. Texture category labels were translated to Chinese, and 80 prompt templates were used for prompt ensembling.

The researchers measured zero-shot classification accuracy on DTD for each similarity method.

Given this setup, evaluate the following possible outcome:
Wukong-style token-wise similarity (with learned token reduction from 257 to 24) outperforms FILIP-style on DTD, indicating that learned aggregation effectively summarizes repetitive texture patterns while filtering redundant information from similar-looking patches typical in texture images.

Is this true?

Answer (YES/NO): NO